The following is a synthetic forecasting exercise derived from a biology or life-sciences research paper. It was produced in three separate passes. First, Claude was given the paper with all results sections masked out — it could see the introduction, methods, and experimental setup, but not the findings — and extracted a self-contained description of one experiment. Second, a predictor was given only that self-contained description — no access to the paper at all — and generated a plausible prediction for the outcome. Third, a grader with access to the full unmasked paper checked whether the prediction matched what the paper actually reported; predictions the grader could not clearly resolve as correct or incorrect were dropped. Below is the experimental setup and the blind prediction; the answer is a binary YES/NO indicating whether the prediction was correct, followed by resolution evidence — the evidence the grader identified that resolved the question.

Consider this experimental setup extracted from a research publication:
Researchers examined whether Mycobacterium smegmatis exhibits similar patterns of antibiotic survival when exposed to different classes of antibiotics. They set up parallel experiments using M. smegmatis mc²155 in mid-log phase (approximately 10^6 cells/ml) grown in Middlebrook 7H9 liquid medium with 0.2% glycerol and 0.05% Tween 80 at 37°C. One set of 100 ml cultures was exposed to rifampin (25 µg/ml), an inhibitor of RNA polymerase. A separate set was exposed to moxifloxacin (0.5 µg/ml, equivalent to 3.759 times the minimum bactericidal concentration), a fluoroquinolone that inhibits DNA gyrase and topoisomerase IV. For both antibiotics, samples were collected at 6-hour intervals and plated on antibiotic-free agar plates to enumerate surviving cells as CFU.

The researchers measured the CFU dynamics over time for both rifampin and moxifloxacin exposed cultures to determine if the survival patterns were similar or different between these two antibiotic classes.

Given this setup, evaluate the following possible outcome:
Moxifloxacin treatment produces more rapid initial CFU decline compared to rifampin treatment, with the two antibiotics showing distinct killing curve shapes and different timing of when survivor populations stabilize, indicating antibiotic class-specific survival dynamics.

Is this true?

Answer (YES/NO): NO